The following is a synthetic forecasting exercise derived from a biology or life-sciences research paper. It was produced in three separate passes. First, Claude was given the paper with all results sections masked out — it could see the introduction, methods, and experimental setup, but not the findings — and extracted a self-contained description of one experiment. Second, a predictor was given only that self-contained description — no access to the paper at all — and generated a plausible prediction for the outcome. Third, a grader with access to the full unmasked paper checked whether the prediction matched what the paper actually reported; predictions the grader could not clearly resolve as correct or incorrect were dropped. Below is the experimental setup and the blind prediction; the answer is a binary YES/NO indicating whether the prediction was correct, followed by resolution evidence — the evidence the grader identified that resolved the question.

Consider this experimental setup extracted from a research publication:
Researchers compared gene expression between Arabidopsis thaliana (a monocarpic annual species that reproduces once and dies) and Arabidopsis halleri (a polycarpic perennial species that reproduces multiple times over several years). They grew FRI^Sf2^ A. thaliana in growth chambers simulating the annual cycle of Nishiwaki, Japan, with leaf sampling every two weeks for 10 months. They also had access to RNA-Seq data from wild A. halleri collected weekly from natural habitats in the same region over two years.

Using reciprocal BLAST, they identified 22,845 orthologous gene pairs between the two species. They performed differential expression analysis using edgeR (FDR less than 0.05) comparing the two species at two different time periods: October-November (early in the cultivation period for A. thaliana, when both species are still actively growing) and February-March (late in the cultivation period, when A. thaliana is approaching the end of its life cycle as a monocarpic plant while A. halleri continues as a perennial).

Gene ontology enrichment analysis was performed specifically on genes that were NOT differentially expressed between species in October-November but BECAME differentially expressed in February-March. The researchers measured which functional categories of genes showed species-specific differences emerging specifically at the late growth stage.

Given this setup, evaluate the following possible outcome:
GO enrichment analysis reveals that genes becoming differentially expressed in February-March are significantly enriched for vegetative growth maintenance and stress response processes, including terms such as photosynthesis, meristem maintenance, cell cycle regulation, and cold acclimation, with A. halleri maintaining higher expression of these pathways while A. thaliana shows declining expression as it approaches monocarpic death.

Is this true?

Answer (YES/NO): NO